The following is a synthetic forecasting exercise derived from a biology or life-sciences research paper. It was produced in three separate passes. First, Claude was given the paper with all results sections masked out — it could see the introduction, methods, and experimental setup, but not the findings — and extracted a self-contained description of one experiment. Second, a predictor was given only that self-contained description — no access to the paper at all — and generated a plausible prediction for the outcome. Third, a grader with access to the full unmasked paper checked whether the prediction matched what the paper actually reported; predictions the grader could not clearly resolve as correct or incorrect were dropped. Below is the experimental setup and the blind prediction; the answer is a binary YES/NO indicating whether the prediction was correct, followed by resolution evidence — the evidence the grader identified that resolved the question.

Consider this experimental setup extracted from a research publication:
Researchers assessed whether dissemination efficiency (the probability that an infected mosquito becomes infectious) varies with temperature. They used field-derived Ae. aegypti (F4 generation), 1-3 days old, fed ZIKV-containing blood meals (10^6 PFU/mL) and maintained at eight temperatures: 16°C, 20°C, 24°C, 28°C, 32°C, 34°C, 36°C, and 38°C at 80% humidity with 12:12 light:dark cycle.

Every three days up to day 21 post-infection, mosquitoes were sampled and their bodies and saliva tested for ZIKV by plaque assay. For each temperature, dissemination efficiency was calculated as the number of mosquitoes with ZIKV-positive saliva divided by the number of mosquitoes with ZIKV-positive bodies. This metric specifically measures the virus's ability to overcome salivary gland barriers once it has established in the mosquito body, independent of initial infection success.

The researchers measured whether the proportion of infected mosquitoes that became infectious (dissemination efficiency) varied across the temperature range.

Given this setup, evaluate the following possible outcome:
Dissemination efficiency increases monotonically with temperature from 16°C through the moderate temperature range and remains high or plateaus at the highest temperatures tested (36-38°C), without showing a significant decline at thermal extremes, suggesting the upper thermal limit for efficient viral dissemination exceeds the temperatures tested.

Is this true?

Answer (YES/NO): NO